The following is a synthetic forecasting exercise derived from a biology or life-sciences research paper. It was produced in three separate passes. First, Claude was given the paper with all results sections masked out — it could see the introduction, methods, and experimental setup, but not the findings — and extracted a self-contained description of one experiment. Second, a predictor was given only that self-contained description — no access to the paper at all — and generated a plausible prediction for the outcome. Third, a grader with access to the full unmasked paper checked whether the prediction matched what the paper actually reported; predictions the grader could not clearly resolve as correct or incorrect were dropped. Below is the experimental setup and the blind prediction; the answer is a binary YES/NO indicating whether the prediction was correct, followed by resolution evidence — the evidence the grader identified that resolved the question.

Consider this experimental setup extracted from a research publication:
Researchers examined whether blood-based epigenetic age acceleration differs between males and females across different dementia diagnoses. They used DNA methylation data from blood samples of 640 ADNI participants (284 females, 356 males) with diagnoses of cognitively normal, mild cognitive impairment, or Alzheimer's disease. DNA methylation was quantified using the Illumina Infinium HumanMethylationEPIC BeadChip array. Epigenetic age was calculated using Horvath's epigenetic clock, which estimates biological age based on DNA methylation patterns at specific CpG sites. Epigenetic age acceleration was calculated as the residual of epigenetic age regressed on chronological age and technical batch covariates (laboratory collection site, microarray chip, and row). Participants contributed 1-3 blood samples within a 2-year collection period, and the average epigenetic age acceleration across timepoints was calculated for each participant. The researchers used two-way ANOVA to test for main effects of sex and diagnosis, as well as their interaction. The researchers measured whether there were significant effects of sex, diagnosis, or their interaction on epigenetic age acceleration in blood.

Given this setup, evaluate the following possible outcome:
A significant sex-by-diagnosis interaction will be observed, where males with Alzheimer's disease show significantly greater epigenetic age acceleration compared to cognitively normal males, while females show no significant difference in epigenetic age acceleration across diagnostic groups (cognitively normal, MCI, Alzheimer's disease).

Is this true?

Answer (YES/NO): NO